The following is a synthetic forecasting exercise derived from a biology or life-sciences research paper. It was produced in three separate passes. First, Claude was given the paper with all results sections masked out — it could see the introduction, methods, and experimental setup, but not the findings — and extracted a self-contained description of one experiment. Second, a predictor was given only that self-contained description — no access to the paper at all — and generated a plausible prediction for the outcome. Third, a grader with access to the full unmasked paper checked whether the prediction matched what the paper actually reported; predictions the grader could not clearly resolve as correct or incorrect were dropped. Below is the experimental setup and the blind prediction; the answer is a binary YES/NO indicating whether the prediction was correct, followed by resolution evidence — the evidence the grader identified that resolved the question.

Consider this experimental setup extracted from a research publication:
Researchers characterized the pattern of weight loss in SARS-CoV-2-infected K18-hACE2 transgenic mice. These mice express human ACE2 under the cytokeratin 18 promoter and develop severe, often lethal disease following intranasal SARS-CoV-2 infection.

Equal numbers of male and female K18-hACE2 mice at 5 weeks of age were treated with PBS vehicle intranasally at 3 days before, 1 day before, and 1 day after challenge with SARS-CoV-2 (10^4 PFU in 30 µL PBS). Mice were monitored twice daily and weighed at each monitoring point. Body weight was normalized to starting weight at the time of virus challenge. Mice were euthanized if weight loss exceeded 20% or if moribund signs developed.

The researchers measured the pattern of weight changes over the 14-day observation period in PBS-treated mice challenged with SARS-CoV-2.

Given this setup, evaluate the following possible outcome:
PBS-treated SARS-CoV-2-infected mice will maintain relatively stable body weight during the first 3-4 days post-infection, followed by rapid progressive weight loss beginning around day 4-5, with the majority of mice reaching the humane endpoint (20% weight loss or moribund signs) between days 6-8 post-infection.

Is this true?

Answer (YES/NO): YES